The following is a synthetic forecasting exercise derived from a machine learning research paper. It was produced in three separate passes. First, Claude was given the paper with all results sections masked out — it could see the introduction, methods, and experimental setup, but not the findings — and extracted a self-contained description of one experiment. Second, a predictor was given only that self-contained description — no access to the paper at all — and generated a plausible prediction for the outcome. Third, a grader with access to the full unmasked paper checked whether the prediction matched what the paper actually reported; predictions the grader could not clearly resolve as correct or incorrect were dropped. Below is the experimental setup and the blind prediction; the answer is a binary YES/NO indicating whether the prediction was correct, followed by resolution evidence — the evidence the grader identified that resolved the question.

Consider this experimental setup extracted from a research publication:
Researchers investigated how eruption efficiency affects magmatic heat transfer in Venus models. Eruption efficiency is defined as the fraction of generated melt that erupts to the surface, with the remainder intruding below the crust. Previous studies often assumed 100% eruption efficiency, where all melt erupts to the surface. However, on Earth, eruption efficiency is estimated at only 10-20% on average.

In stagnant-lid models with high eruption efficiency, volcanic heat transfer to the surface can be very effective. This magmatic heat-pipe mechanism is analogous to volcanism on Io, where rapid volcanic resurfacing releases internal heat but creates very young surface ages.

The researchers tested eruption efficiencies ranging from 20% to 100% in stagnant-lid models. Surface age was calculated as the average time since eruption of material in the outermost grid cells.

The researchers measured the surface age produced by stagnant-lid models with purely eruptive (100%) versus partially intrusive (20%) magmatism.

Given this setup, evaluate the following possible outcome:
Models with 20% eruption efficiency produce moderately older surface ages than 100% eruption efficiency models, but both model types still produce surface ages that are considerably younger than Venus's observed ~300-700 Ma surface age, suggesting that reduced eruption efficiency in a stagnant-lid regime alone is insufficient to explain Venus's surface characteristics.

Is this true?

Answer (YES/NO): NO